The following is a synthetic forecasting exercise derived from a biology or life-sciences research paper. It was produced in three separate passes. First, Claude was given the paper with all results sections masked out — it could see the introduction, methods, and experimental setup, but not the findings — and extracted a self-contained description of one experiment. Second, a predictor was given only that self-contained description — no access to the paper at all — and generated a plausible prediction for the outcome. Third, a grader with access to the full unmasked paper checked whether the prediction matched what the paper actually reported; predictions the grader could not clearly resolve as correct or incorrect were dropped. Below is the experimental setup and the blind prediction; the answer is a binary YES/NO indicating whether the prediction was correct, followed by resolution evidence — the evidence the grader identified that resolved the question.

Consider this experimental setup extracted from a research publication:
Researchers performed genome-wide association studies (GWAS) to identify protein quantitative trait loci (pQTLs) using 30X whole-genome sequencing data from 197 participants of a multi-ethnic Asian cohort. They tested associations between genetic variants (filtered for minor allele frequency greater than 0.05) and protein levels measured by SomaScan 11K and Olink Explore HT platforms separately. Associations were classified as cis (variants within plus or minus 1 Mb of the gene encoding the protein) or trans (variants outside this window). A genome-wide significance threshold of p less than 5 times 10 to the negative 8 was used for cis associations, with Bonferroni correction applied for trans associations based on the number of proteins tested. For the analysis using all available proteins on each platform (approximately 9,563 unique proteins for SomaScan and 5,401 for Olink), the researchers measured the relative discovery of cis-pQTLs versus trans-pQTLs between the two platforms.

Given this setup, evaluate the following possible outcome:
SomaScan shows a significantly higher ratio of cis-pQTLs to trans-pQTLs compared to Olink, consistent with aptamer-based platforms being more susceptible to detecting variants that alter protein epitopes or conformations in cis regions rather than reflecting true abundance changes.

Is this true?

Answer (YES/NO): NO